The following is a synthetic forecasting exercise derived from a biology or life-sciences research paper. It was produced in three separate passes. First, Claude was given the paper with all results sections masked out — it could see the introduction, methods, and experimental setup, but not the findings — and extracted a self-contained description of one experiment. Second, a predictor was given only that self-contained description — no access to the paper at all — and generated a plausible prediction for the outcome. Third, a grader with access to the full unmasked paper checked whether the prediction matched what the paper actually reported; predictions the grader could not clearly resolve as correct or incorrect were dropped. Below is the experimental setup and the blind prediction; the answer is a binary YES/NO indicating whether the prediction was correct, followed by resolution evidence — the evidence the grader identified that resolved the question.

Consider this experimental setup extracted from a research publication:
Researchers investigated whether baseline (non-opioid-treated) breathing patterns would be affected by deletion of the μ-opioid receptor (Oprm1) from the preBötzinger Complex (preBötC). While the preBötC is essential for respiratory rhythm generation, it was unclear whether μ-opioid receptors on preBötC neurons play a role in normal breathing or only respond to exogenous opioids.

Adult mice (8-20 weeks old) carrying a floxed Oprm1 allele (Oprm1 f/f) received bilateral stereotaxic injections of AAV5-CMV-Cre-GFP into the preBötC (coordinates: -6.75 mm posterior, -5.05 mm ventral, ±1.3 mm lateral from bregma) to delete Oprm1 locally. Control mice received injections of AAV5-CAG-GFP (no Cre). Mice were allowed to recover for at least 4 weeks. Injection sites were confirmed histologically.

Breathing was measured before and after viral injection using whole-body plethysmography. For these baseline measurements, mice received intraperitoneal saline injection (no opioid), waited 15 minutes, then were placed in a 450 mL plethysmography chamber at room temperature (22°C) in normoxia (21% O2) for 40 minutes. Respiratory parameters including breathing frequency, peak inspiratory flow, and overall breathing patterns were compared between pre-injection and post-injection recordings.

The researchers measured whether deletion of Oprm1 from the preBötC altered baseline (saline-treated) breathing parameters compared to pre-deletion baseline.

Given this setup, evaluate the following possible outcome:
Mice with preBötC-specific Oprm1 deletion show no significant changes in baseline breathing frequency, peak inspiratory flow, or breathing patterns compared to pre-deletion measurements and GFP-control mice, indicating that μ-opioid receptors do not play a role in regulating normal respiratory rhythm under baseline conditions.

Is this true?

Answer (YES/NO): YES